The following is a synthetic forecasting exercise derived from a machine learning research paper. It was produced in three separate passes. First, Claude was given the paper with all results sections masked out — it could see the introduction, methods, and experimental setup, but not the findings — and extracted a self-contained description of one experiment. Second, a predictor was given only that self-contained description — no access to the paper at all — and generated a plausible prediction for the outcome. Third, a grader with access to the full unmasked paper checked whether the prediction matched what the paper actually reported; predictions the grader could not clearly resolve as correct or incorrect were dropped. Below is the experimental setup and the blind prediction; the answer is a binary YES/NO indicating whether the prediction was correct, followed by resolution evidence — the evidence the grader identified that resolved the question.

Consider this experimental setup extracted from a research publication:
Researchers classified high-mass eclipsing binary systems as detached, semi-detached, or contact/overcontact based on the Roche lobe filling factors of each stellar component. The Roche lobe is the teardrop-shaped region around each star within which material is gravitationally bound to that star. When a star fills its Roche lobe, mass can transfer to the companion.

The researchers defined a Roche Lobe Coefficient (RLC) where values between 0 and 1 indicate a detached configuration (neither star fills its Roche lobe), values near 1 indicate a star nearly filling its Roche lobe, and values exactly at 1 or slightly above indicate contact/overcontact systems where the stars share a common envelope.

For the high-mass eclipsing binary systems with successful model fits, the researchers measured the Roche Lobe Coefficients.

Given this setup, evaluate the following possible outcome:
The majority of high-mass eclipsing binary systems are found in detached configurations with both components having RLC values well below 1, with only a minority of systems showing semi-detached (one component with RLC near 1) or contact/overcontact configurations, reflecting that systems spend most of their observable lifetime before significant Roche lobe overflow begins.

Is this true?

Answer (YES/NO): NO